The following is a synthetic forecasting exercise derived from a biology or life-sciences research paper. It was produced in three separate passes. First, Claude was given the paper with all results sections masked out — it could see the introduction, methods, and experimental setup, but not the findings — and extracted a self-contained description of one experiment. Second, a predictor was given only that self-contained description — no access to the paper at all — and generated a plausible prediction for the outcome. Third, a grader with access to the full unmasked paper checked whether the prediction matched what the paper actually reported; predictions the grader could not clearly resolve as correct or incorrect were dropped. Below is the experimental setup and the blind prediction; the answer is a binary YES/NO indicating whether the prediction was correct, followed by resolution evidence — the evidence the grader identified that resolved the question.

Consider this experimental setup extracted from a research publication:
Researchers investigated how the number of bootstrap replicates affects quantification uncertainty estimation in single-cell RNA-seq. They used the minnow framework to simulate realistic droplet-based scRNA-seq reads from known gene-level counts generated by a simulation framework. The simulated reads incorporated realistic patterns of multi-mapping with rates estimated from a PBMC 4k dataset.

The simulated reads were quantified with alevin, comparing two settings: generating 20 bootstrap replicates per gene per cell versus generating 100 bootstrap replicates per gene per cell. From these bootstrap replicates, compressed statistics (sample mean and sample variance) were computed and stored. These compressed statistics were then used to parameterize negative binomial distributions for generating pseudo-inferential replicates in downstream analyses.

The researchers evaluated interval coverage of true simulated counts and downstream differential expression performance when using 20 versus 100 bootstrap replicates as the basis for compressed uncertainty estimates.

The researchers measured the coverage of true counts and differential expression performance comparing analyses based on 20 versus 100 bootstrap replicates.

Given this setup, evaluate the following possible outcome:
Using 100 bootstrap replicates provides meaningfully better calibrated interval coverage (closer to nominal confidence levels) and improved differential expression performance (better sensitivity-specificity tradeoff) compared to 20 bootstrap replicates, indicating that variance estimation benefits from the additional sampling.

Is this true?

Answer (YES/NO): NO